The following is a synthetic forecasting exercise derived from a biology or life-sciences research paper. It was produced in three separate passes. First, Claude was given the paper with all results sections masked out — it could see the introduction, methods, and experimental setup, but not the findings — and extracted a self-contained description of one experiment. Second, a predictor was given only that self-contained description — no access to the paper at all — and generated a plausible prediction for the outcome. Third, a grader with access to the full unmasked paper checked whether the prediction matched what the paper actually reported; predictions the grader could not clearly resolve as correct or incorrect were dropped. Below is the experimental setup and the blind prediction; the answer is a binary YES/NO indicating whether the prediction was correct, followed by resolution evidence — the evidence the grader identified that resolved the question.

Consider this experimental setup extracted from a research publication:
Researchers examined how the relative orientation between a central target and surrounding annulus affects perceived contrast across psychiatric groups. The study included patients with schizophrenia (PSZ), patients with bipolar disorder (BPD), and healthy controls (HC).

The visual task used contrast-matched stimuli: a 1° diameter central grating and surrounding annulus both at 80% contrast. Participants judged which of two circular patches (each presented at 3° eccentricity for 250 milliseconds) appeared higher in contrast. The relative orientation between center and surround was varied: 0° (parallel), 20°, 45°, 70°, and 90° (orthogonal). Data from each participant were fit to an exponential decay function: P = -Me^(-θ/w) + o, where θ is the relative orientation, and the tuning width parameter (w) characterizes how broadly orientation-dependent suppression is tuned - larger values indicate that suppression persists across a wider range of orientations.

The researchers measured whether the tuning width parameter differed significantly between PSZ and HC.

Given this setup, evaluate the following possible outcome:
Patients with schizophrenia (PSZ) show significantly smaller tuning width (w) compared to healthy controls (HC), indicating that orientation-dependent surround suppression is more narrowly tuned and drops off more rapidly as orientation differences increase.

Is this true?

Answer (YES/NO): NO